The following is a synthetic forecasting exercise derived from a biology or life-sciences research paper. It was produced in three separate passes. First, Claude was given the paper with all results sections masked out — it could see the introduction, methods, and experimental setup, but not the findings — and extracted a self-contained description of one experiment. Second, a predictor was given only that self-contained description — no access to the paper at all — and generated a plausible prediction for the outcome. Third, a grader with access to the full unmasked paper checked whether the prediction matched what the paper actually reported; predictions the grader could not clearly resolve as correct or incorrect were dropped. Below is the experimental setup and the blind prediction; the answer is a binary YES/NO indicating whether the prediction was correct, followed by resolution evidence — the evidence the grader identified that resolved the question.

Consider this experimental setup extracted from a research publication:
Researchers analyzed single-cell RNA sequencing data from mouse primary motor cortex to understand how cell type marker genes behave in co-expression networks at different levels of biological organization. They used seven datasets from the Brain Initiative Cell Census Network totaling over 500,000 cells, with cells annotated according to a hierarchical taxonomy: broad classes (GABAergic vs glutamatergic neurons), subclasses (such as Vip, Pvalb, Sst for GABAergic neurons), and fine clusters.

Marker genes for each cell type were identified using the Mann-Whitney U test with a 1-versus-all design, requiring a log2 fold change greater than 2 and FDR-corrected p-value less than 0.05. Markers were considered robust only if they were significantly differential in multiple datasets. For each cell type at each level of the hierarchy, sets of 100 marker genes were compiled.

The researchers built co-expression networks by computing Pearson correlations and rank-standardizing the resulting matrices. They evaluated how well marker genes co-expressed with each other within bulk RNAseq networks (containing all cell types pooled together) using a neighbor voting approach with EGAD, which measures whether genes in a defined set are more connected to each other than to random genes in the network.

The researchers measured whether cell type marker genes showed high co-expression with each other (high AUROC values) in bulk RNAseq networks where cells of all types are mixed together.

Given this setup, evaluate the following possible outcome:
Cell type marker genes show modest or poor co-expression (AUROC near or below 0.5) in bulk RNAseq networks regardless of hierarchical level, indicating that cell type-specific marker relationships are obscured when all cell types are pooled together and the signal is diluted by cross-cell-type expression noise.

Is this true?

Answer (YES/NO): NO